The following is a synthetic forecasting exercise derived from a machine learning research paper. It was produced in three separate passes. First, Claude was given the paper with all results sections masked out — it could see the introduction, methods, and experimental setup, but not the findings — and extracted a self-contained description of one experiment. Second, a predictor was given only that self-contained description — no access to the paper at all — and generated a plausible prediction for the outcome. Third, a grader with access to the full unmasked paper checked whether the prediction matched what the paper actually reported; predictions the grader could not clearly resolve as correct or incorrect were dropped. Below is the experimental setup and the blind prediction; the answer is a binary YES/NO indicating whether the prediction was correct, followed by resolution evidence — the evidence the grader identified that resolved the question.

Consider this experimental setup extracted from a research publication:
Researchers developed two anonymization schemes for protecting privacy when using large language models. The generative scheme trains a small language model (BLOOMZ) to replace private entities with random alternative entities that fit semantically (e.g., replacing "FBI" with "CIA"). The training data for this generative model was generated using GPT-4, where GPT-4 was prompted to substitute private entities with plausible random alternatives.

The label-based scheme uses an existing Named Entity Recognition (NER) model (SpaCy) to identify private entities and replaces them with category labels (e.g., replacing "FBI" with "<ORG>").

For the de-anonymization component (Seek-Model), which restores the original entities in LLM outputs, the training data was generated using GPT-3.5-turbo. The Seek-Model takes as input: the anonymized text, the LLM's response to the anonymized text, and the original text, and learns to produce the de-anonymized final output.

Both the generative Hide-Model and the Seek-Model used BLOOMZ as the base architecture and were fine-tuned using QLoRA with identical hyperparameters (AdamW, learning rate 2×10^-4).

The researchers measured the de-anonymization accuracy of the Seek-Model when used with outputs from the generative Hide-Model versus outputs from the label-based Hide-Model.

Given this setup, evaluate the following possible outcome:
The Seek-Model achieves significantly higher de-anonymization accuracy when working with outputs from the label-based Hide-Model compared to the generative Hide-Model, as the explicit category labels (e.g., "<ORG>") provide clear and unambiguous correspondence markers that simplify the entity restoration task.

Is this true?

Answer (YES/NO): NO